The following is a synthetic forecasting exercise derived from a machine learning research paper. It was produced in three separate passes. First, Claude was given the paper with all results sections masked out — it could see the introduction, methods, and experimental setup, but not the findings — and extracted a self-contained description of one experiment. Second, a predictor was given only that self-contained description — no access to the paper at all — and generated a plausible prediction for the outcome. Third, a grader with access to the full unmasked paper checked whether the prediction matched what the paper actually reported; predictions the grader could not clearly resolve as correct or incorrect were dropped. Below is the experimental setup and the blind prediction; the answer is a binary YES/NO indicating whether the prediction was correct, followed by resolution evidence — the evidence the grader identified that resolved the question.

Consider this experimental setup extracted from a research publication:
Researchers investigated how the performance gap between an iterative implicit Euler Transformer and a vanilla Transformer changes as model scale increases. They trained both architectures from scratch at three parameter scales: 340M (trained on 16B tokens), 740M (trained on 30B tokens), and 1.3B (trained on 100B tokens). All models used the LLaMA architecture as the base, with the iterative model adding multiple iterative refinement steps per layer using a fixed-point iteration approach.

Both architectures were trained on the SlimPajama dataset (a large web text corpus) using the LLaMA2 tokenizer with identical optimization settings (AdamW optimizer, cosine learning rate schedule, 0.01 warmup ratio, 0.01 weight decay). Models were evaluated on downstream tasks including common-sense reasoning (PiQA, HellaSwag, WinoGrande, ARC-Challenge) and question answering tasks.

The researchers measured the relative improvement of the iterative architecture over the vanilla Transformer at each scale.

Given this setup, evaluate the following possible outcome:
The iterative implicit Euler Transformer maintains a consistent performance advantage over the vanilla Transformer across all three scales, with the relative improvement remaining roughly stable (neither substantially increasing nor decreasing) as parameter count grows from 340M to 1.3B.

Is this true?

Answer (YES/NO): NO